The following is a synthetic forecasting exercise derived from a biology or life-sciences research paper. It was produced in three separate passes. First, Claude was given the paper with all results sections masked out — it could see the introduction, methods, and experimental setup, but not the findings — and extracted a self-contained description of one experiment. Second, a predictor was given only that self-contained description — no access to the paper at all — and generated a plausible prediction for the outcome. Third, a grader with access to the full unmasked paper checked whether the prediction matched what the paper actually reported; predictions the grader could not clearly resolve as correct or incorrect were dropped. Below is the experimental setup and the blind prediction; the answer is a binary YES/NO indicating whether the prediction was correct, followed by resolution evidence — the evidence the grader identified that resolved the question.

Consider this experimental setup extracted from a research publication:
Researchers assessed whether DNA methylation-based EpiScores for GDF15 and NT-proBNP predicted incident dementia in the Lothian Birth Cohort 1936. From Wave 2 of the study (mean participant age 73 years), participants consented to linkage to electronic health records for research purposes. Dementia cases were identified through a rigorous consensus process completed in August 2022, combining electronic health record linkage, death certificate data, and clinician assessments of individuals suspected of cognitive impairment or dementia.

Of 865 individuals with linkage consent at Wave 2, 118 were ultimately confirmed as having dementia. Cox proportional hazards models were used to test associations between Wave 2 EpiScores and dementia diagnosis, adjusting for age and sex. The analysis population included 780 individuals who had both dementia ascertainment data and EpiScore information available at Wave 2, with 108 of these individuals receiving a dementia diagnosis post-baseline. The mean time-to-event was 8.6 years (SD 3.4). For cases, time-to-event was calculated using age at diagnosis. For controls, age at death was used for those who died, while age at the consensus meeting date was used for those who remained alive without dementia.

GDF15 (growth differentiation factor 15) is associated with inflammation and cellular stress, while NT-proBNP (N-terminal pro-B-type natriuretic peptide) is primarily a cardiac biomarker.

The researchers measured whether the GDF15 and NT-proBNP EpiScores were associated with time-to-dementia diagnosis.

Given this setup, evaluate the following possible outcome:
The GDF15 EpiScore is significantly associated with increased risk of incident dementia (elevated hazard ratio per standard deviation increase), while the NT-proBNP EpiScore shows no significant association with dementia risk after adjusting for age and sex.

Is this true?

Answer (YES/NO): NO